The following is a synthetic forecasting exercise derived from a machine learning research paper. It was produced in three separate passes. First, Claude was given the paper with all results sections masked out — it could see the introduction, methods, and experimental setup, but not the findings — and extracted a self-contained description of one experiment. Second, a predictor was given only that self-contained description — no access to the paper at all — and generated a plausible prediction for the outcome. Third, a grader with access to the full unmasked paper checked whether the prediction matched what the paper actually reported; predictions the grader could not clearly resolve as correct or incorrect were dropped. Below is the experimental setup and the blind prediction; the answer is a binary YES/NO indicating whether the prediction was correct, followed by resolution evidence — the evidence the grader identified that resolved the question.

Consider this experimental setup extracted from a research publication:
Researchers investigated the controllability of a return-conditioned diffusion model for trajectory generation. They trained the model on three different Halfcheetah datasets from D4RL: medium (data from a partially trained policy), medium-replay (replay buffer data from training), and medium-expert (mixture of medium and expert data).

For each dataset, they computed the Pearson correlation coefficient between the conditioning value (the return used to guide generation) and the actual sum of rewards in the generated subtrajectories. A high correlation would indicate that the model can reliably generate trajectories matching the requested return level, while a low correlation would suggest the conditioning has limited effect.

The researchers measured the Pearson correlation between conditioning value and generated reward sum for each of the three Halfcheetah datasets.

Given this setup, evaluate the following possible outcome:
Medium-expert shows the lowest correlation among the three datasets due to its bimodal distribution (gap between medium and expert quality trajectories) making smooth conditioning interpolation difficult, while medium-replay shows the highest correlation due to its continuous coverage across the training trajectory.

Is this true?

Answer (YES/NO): NO